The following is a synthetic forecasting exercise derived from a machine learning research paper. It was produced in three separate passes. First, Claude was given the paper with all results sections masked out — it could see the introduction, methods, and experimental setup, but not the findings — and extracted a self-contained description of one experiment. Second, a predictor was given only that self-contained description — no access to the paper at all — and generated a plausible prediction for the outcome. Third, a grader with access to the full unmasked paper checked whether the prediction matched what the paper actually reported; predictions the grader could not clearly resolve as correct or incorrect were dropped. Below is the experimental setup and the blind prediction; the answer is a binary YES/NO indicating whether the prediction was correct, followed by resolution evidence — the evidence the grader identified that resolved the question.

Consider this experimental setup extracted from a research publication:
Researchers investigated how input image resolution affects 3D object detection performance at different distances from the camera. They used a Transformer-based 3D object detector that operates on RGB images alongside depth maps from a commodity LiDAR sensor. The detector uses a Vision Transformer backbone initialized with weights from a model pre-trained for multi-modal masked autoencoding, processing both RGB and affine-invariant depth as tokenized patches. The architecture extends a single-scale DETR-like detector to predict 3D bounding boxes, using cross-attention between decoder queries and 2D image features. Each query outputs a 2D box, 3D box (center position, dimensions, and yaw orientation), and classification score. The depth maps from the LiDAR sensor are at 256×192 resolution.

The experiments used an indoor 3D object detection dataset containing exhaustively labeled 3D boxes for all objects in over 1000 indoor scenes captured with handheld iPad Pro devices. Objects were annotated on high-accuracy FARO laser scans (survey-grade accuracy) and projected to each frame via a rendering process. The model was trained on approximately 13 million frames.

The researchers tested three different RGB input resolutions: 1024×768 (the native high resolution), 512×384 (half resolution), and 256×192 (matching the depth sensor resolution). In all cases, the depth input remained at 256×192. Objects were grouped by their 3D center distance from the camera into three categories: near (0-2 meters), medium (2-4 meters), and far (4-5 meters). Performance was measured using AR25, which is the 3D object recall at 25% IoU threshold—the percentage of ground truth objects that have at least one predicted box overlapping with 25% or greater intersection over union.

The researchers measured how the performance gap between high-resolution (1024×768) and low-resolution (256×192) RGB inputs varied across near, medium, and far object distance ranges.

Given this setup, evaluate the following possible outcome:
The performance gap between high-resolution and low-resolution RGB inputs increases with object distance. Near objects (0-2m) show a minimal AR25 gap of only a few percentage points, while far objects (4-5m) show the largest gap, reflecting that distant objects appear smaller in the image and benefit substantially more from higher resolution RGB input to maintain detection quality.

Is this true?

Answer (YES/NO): NO